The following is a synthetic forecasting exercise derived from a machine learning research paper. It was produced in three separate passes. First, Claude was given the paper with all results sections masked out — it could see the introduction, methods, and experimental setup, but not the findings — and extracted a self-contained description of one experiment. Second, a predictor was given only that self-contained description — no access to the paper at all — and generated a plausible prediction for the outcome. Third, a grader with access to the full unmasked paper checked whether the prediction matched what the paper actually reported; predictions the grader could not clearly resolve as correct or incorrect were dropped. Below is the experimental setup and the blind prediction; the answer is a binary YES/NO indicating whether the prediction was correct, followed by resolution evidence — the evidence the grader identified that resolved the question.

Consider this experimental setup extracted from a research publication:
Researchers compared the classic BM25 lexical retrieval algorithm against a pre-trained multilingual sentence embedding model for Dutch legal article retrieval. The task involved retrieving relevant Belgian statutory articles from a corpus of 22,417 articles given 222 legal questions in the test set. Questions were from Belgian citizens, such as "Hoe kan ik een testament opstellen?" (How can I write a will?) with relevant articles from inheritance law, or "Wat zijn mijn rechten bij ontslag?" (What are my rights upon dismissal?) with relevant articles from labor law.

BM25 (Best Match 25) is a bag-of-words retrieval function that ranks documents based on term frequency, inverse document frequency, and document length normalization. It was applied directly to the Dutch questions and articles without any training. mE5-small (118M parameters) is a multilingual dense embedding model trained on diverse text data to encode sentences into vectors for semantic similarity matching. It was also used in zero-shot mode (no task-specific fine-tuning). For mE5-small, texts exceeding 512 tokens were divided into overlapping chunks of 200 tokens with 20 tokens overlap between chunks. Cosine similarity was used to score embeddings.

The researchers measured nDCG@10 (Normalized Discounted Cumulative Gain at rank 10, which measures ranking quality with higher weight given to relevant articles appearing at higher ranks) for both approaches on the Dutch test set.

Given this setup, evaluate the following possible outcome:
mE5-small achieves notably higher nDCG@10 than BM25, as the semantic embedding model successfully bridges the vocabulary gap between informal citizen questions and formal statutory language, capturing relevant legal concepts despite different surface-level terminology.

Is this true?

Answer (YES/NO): NO